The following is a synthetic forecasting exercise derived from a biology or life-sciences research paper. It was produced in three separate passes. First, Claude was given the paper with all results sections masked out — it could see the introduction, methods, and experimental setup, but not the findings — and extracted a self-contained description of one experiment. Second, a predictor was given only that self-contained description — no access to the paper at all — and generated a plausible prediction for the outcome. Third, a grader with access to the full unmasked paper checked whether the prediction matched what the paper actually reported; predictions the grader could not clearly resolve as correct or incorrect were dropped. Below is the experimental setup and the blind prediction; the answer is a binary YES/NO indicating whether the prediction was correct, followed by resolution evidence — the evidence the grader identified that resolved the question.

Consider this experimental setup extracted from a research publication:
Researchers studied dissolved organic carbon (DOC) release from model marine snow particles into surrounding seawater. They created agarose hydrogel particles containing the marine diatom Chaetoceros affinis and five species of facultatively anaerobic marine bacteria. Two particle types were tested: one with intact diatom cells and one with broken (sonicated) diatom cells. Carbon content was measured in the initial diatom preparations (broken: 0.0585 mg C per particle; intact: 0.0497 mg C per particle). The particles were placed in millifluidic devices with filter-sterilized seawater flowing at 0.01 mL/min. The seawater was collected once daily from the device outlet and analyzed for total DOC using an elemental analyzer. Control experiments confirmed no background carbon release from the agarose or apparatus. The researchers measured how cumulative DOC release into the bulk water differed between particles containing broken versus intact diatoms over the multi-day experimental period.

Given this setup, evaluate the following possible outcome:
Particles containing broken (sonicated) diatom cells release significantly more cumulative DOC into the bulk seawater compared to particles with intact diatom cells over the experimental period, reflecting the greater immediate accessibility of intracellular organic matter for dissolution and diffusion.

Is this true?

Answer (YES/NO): YES